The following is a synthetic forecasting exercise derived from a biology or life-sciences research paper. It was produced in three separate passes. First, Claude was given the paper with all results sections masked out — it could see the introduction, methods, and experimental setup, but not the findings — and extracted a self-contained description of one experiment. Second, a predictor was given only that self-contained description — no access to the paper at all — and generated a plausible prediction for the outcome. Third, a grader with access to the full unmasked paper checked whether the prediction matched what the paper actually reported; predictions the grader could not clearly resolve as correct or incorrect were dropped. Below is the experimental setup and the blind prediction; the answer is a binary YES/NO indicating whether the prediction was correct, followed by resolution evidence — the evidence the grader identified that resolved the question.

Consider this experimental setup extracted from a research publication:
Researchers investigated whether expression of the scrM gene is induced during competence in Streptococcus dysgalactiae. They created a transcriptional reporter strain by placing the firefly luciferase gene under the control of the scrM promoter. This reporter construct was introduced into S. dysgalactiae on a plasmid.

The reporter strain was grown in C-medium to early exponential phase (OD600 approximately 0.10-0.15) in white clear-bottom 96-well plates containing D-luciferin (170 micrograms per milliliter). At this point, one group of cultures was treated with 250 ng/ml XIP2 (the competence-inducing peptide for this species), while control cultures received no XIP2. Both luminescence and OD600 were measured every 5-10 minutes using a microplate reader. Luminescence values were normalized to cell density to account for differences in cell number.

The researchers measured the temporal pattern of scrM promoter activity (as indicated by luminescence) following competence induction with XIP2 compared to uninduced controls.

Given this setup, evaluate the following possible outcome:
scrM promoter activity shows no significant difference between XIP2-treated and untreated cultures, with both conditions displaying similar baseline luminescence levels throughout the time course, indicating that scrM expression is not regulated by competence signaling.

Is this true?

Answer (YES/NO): NO